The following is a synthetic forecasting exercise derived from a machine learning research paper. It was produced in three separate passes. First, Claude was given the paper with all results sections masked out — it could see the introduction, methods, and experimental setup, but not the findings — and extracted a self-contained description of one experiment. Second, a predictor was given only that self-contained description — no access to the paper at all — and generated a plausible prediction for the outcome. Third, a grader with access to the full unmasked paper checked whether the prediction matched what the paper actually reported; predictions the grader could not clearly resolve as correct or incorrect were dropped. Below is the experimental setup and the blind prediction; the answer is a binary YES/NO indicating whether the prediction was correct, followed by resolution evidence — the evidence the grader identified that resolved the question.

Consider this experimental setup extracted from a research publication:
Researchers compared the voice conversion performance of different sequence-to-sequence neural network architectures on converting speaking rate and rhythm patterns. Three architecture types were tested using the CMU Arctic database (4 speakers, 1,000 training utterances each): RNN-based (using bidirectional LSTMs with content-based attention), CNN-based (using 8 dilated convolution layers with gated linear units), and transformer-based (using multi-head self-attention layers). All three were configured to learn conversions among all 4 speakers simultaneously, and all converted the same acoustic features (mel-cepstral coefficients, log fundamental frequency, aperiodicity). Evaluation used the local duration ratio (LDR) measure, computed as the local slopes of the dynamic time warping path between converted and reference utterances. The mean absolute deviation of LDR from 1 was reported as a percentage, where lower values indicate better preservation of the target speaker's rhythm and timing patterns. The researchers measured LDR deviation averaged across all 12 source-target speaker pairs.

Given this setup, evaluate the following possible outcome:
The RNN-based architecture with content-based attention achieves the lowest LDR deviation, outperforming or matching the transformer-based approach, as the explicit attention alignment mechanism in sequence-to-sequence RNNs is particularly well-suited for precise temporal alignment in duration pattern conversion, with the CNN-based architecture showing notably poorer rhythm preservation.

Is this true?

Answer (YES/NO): NO